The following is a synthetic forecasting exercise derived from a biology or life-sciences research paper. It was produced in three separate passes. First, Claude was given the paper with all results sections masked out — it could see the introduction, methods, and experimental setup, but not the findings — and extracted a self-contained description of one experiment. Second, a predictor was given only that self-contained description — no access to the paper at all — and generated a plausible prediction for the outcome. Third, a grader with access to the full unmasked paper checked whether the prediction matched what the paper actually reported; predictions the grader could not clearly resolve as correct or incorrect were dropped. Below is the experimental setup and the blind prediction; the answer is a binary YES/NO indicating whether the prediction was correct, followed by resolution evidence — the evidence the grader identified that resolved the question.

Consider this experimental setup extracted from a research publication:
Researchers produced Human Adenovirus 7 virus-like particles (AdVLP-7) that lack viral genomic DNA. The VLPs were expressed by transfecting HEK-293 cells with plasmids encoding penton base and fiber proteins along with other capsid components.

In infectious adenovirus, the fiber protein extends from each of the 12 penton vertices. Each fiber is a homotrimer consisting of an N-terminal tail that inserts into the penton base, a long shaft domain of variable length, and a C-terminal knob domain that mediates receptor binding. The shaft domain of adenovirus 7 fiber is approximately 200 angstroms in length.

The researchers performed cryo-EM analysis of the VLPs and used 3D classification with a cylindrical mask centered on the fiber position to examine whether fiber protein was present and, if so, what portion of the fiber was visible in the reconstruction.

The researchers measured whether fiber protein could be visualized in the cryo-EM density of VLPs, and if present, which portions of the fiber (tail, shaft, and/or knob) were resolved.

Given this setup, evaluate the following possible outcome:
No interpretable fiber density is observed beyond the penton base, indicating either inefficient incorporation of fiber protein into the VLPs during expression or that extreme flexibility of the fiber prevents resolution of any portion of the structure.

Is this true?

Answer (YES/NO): NO